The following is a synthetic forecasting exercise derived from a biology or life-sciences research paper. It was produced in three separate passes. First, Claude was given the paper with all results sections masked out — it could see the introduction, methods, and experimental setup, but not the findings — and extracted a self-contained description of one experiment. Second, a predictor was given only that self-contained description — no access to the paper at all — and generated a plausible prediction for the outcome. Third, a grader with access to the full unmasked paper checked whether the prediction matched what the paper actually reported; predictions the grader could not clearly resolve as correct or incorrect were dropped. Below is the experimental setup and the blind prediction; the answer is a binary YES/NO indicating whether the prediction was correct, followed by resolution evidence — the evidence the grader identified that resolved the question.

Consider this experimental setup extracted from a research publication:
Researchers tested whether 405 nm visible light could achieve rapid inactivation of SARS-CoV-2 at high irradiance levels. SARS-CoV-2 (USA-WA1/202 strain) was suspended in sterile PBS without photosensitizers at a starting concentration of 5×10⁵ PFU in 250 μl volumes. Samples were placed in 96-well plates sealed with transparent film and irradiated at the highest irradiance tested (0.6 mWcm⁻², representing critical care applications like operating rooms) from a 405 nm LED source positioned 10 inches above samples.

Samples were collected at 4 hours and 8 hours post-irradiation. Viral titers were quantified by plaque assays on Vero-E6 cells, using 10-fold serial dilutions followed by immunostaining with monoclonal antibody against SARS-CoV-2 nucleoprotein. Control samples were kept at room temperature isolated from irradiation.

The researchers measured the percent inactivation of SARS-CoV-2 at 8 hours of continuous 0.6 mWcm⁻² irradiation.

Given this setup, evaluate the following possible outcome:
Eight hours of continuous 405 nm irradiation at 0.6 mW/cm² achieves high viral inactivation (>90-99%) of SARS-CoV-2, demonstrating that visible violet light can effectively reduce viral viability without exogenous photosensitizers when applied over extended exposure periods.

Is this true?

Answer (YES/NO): YES